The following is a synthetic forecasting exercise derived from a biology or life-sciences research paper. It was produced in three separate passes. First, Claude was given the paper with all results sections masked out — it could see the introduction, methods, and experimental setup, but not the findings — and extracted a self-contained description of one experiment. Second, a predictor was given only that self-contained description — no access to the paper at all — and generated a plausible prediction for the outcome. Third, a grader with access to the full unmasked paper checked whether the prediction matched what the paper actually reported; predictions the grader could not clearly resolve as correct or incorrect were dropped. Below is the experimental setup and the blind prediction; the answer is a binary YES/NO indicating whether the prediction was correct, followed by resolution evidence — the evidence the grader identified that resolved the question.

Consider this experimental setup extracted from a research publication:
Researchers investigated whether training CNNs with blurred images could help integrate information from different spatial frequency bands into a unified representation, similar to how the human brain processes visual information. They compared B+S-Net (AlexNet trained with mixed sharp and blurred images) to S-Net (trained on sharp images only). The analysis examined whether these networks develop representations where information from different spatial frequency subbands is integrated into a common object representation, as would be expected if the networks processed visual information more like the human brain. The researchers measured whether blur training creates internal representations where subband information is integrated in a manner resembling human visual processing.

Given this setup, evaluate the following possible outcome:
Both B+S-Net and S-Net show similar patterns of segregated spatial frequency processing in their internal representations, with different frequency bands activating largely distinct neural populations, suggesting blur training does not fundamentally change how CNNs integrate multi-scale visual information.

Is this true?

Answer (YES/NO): NO